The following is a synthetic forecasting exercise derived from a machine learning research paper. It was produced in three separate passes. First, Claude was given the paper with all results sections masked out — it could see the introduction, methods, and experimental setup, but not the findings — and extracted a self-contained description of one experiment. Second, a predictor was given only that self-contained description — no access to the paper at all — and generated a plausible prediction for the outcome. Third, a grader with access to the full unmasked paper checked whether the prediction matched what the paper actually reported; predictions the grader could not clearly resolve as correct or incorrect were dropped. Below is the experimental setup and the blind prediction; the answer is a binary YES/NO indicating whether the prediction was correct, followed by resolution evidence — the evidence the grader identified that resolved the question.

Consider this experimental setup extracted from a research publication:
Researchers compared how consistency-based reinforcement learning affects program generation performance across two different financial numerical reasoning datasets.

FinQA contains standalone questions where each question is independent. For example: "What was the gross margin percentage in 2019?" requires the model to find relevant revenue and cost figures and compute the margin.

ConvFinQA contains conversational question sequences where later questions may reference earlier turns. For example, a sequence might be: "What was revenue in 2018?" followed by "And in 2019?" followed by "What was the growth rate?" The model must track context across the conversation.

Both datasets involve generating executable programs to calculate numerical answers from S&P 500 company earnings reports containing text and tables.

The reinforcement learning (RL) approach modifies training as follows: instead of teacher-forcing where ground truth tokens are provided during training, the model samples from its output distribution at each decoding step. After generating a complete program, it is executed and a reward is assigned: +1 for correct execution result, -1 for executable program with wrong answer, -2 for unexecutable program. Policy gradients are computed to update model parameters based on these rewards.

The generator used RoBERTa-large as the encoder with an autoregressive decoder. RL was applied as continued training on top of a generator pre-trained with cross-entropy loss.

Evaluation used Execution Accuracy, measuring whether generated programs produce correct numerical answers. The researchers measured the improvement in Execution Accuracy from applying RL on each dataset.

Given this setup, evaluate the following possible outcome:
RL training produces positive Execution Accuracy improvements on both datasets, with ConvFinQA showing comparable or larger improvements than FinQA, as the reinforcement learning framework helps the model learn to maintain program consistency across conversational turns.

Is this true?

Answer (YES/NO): YES